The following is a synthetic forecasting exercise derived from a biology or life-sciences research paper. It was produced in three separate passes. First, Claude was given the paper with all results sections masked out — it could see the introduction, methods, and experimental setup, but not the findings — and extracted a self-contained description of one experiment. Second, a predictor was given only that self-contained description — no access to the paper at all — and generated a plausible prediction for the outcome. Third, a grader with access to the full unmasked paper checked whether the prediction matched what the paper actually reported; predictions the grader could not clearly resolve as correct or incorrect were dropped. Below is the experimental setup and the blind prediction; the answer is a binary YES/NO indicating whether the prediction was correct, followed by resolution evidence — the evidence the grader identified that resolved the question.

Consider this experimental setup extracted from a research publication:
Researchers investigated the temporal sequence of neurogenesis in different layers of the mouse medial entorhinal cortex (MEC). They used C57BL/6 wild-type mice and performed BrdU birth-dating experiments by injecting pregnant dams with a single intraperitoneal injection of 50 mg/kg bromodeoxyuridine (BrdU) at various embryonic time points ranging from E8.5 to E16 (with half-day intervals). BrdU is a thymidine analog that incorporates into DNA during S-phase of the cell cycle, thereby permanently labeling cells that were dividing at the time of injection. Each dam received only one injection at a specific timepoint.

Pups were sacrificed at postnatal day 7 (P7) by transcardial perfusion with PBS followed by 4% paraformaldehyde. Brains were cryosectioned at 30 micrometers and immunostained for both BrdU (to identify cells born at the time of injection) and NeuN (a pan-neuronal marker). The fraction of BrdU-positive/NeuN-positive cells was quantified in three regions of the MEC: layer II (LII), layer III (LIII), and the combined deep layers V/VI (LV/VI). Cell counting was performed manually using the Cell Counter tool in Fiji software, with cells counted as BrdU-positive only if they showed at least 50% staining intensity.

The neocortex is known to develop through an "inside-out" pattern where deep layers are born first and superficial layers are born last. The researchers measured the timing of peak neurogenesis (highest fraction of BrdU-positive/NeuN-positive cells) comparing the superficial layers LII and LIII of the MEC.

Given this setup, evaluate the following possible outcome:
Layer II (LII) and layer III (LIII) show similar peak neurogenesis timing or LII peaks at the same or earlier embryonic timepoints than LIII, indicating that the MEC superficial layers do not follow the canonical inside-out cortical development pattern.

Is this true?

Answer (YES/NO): YES